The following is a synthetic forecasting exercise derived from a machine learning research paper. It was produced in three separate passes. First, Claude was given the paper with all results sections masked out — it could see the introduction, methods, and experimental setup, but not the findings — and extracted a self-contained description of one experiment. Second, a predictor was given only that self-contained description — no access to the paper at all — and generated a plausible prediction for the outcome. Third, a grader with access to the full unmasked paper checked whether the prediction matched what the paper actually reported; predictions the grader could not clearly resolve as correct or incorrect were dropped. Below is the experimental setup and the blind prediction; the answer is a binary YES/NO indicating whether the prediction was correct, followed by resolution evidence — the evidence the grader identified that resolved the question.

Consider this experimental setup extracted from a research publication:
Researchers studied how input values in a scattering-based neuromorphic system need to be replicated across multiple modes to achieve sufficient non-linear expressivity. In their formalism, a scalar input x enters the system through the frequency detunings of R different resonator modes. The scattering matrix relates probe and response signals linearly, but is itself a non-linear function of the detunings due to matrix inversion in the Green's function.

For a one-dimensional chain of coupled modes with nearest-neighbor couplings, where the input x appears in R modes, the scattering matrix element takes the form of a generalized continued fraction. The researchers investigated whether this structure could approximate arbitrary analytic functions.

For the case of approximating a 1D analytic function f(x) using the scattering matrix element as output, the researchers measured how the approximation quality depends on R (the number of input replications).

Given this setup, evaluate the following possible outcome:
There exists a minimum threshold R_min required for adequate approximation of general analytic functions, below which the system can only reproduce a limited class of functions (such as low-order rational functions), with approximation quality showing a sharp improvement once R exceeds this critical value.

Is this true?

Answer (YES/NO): NO